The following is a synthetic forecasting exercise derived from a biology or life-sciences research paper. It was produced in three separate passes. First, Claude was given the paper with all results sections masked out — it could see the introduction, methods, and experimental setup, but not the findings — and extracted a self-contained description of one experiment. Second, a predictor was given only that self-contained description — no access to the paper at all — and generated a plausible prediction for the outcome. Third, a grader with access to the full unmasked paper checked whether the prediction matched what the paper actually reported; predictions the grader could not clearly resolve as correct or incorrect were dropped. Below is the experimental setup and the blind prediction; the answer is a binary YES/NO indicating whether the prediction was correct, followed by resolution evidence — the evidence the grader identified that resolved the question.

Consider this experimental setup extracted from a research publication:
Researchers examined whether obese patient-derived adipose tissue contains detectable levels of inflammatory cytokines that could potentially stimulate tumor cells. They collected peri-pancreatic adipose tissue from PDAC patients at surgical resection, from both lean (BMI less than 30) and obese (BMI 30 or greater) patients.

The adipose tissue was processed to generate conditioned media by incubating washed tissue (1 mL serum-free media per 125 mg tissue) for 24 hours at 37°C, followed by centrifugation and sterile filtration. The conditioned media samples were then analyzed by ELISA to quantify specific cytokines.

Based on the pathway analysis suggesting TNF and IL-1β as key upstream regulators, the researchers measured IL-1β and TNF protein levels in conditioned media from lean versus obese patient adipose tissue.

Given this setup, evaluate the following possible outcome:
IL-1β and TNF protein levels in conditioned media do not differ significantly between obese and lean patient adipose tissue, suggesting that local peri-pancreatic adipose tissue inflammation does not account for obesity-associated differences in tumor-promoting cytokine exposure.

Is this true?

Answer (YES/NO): YES